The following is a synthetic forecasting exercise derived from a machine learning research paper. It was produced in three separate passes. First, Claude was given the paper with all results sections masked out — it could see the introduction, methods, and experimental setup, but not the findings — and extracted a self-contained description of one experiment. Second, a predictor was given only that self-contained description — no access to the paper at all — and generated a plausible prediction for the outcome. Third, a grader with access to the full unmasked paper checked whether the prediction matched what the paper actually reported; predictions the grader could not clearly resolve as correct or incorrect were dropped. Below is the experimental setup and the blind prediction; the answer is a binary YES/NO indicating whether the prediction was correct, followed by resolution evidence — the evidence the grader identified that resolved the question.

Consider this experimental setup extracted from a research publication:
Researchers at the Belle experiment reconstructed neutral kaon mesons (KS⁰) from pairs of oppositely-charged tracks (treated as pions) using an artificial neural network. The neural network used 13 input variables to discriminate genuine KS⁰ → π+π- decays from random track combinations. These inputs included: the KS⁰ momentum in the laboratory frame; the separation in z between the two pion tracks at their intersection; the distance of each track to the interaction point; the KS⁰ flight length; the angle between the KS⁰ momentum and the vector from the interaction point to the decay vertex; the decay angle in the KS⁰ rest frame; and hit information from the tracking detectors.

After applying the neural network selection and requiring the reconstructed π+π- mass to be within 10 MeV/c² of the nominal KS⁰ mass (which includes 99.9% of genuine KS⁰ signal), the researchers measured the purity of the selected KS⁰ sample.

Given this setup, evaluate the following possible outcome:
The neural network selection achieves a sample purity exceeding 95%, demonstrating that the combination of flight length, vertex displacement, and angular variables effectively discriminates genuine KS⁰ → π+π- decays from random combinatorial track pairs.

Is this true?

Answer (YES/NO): YES